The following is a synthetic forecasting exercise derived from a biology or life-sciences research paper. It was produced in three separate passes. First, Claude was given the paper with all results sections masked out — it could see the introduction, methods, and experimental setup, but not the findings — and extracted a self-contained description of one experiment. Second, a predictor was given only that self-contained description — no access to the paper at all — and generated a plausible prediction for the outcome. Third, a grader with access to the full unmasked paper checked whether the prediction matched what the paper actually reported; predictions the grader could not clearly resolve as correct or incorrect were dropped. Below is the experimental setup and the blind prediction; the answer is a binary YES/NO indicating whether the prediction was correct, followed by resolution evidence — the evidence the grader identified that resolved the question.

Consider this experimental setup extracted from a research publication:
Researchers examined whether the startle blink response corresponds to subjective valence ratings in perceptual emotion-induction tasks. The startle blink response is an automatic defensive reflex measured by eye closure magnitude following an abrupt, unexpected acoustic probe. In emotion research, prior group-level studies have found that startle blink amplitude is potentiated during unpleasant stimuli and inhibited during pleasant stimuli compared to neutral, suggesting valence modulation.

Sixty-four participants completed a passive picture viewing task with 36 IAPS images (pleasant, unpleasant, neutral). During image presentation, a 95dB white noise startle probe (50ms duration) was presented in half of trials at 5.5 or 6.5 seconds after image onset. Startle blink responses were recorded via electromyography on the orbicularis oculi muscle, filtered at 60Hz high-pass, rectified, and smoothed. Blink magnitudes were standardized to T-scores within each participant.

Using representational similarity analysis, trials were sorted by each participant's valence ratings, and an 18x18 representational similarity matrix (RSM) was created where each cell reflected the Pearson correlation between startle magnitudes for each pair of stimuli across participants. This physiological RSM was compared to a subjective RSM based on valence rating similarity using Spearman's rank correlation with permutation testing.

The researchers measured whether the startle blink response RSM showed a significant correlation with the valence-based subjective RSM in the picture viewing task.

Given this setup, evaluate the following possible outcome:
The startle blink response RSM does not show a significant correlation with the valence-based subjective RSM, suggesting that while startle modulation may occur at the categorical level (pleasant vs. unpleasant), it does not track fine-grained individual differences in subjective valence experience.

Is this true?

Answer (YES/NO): YES